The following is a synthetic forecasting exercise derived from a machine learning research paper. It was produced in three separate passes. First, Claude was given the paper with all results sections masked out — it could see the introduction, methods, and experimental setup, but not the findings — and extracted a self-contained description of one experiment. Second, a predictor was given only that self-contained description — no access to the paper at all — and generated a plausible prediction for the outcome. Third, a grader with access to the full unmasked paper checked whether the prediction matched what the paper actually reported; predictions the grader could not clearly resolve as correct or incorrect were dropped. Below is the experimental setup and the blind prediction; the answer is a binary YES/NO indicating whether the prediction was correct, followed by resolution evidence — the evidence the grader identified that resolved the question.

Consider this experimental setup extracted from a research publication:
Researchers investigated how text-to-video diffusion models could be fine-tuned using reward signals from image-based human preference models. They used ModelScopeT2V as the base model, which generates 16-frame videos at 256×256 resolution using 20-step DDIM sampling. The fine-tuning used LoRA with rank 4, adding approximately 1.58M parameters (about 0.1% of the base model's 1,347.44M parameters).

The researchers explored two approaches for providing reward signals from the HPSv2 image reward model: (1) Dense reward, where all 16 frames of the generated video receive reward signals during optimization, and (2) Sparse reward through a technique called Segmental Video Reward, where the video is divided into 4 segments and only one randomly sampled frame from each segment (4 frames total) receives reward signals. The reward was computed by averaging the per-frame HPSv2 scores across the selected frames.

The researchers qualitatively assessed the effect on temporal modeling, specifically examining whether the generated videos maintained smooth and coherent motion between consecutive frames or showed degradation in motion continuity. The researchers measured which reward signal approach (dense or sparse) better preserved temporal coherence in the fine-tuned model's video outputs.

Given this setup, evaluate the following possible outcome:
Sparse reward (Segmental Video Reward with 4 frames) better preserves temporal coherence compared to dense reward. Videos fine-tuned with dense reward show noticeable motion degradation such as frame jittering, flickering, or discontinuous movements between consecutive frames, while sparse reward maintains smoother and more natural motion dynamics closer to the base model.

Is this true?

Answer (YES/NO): YES